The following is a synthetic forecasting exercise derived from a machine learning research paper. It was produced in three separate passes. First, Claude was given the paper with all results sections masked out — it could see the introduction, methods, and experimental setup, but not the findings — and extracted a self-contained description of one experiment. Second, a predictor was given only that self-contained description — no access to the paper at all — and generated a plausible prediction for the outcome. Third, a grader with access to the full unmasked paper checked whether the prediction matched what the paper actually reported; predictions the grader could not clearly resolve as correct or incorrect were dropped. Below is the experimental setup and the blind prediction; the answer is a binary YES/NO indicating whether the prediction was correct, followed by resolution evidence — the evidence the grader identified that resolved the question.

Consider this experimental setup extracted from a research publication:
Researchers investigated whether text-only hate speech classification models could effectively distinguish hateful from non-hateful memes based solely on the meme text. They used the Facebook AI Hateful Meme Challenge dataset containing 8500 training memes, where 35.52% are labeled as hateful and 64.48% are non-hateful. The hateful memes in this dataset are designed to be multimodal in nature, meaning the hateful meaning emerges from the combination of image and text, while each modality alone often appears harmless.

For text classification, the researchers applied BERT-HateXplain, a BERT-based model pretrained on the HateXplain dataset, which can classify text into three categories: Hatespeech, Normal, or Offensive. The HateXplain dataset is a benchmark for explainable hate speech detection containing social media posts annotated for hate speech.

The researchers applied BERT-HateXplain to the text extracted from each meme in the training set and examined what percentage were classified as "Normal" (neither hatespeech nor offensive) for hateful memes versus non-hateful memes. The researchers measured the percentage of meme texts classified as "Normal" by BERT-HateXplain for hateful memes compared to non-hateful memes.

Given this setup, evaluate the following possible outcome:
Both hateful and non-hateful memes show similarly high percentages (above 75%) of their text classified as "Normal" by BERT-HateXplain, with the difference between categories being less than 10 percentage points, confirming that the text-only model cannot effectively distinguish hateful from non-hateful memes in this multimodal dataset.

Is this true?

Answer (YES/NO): NO